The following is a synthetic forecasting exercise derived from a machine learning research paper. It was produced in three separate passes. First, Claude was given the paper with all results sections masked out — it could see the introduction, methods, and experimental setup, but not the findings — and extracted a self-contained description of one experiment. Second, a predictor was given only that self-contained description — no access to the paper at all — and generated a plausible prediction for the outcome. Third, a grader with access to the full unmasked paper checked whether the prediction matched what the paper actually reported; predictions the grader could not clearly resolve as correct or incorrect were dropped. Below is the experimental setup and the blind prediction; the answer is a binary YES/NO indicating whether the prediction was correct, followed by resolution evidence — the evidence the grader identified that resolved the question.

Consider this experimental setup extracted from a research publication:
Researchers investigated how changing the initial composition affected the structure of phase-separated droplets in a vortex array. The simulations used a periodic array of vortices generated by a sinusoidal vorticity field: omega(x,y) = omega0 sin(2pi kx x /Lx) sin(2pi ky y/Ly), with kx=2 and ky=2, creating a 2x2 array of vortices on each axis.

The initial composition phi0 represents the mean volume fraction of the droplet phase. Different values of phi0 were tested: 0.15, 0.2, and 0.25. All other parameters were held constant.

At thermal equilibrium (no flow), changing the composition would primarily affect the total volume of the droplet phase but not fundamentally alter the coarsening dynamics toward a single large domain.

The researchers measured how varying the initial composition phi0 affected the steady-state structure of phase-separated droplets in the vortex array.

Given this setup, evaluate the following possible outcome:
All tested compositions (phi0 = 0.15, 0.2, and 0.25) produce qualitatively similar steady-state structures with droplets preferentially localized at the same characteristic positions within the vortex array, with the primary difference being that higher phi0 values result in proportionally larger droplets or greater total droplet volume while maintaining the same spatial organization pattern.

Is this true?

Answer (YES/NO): YES